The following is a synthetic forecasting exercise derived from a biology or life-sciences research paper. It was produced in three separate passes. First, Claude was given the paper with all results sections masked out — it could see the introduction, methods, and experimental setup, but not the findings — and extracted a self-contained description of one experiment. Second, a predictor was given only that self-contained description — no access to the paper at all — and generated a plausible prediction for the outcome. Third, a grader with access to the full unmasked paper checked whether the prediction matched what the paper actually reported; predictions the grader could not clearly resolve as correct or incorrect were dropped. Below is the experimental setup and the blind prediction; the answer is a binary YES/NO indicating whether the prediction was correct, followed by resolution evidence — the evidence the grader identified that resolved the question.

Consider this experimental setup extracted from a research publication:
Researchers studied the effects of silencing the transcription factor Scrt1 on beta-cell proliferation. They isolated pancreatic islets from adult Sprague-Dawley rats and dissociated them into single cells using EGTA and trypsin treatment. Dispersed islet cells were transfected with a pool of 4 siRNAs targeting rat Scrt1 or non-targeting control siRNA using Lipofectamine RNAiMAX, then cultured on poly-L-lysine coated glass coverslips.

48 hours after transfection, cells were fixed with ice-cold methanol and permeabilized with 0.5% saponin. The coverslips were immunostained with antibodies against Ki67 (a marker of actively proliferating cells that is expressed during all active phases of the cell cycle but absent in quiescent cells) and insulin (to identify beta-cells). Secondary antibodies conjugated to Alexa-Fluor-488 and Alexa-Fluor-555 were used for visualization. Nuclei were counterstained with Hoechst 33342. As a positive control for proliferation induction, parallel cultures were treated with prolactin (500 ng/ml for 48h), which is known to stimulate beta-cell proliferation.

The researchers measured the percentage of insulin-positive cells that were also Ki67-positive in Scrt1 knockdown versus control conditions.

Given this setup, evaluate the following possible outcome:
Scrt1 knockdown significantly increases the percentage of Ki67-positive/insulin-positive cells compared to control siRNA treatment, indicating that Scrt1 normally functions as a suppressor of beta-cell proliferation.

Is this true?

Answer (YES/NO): YES